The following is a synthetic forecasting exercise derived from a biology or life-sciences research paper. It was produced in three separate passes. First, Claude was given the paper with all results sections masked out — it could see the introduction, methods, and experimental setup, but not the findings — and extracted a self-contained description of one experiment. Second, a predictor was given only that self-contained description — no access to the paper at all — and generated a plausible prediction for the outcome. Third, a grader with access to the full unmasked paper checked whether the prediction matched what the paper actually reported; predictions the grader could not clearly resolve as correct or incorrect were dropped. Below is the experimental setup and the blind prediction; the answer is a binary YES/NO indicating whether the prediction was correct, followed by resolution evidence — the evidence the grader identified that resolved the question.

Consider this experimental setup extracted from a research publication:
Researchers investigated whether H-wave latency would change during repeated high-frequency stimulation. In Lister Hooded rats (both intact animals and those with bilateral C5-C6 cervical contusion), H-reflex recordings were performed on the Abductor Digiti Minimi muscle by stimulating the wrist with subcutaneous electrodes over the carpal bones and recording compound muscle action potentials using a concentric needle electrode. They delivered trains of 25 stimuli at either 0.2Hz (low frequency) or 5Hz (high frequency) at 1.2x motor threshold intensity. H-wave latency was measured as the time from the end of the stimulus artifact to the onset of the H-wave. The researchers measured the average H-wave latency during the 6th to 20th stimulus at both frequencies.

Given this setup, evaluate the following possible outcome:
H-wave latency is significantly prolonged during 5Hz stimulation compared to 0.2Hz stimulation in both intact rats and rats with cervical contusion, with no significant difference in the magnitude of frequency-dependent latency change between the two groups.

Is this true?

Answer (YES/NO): YES